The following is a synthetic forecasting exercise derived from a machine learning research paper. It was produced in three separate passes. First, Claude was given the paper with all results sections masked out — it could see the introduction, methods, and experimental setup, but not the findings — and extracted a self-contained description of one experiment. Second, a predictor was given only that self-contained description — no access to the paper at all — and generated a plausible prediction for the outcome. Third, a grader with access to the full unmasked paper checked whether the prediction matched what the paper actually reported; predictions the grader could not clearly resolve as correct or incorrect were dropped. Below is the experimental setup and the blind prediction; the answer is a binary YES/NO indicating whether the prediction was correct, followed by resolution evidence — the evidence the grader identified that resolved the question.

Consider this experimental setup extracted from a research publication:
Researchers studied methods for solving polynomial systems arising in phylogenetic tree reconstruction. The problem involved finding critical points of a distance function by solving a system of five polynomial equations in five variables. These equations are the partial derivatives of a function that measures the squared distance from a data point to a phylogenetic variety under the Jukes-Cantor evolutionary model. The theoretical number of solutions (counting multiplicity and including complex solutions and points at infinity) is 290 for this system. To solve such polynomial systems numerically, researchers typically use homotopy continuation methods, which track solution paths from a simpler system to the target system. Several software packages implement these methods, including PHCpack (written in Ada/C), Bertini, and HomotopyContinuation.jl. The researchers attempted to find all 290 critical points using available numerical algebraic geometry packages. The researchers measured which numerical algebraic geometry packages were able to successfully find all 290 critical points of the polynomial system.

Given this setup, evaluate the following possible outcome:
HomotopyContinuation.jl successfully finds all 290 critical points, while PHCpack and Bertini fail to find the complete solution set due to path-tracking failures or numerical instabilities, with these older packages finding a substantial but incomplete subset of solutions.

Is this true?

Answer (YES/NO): NO